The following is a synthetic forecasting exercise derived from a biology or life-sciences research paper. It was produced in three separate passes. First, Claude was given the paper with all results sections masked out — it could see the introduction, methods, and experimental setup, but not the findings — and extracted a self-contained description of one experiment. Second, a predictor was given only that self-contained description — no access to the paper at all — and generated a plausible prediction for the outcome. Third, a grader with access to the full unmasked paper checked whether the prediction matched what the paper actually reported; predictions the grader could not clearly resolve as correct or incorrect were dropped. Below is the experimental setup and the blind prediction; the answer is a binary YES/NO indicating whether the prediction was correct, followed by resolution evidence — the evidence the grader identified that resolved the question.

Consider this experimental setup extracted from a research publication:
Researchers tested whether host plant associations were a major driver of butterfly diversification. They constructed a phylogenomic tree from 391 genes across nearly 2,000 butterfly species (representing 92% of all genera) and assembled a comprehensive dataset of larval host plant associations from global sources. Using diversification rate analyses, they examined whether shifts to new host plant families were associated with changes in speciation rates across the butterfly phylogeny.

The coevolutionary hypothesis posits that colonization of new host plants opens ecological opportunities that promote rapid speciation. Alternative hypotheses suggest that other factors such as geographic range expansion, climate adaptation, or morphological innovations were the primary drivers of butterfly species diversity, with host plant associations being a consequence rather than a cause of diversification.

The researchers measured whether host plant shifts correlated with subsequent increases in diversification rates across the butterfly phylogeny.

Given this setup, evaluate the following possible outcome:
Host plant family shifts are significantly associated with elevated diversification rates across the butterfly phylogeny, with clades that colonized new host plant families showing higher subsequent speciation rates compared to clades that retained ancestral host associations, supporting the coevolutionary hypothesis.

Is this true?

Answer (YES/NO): NO